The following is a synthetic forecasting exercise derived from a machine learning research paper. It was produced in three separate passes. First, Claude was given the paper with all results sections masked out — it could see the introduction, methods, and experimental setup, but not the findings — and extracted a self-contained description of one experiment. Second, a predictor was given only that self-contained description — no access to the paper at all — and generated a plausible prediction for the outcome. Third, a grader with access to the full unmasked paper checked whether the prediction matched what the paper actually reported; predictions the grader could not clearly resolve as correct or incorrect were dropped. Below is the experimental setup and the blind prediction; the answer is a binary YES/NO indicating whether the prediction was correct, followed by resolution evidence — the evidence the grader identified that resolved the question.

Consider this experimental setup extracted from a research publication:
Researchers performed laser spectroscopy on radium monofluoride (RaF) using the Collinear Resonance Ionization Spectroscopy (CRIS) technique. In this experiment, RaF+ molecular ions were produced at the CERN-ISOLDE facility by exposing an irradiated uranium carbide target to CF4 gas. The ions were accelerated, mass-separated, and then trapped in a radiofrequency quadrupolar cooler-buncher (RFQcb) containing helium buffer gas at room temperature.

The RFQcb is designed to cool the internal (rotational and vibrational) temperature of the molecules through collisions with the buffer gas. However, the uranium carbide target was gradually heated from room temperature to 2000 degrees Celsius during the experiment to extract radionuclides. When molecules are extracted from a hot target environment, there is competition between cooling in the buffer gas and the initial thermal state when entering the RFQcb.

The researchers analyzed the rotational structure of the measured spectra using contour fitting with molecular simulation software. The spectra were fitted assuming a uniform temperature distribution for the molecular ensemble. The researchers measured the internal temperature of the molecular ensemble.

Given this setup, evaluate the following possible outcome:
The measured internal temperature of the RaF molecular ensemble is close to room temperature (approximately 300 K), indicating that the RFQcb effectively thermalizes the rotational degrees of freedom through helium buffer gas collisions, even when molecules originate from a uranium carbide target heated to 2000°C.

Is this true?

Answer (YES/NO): NO